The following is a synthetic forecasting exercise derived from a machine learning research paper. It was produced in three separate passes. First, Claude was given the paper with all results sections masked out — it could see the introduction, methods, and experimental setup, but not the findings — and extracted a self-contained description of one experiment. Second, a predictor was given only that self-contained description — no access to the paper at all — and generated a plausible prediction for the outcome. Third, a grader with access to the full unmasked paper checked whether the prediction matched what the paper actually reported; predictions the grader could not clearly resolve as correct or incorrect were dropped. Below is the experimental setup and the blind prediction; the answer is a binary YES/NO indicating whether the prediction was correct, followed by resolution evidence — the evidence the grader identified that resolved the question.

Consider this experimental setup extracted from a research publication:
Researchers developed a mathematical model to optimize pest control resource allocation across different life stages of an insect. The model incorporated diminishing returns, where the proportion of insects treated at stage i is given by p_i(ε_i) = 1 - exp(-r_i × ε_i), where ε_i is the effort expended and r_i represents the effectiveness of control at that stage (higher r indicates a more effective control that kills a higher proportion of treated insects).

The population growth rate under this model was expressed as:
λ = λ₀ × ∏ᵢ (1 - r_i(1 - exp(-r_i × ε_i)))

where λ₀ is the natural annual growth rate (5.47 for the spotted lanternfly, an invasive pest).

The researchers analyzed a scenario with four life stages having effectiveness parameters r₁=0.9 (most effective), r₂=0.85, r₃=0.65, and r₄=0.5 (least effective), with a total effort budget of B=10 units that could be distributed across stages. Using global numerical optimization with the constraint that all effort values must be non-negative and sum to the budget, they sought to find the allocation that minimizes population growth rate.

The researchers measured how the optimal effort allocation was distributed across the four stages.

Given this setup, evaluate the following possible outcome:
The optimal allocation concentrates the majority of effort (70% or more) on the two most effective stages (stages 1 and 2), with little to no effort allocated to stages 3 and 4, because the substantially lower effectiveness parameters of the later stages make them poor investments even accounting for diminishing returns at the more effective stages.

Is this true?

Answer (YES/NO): NO